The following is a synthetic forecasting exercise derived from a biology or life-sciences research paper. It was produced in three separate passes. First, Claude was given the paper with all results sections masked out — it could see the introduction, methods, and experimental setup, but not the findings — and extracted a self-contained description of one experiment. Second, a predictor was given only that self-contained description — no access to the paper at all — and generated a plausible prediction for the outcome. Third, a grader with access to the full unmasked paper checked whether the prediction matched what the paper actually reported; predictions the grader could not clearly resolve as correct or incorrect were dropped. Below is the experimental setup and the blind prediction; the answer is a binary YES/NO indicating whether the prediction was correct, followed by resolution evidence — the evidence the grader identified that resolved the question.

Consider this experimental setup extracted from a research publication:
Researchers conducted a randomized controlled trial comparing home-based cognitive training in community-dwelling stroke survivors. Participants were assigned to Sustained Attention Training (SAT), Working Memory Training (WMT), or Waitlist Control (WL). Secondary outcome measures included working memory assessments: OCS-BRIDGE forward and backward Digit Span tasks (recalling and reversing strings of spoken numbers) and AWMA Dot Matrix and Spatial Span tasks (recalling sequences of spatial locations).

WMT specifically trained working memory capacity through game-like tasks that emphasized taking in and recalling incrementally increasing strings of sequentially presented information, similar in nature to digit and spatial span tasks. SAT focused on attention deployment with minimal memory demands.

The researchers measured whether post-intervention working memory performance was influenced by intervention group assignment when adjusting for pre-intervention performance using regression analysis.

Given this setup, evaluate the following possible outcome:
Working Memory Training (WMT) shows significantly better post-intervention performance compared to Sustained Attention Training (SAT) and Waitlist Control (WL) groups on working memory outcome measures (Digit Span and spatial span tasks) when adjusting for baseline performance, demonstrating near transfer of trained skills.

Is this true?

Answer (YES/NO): NO